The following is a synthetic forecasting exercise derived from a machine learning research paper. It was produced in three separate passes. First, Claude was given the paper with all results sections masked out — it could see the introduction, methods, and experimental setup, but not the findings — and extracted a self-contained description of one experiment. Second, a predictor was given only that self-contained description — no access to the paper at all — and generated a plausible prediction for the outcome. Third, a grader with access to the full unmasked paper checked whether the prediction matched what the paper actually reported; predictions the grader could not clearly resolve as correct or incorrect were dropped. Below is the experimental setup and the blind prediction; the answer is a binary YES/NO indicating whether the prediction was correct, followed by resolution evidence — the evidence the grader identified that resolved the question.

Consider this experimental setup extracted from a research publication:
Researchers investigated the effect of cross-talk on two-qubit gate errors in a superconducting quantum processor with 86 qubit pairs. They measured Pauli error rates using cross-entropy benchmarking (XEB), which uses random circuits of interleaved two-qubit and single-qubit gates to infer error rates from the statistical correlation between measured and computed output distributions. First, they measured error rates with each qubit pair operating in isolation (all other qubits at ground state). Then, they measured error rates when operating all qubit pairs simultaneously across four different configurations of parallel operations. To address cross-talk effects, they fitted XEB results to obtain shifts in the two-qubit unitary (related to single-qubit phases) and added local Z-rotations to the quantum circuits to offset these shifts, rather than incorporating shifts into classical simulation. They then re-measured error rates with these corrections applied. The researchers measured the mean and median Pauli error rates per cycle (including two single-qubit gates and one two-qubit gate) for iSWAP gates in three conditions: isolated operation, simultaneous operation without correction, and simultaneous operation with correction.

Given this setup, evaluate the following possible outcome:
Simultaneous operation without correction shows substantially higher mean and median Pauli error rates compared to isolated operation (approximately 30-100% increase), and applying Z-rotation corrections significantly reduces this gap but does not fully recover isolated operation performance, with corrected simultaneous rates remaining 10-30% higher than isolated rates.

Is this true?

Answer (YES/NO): YES